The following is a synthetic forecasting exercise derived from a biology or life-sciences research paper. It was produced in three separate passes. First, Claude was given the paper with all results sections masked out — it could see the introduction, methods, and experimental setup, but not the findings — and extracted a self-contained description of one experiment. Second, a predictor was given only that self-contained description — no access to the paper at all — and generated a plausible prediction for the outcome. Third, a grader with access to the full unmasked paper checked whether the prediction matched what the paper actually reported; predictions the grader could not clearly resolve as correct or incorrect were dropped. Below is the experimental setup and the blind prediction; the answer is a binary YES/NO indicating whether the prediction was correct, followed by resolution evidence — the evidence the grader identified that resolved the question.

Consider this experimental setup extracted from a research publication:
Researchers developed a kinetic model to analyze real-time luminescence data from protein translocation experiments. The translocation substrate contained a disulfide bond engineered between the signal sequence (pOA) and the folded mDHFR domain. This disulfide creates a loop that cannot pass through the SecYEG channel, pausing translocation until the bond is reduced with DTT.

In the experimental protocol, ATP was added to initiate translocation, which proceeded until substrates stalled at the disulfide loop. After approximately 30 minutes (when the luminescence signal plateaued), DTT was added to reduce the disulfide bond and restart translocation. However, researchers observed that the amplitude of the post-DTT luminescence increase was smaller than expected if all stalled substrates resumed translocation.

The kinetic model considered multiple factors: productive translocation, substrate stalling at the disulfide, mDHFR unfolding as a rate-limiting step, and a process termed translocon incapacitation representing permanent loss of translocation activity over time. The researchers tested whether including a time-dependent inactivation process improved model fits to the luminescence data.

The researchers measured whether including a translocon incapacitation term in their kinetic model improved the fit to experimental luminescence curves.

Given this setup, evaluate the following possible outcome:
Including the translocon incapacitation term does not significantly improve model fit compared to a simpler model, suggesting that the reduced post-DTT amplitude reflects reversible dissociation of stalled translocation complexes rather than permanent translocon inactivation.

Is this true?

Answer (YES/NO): NO